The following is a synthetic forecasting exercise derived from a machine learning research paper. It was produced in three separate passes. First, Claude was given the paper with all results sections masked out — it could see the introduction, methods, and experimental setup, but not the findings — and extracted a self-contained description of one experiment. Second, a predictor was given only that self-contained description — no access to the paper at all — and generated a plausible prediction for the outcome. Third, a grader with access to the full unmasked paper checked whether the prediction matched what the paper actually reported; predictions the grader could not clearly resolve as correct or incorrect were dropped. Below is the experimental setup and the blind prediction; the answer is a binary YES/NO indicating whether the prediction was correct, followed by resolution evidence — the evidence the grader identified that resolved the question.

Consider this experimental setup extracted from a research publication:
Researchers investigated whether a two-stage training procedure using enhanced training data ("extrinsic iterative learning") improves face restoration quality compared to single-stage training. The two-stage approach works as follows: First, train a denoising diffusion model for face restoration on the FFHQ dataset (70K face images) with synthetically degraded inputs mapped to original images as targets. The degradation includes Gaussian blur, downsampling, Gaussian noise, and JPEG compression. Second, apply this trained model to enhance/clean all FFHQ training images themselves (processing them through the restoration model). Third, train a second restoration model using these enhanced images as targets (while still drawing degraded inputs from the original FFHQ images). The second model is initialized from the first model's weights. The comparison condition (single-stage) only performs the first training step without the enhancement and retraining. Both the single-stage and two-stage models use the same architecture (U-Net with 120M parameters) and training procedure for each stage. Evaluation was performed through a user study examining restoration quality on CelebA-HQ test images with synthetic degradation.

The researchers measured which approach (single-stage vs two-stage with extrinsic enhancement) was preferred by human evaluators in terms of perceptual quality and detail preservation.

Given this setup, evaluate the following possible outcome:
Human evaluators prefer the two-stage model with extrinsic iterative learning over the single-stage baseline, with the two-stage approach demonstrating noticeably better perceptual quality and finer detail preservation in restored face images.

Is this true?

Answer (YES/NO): YES